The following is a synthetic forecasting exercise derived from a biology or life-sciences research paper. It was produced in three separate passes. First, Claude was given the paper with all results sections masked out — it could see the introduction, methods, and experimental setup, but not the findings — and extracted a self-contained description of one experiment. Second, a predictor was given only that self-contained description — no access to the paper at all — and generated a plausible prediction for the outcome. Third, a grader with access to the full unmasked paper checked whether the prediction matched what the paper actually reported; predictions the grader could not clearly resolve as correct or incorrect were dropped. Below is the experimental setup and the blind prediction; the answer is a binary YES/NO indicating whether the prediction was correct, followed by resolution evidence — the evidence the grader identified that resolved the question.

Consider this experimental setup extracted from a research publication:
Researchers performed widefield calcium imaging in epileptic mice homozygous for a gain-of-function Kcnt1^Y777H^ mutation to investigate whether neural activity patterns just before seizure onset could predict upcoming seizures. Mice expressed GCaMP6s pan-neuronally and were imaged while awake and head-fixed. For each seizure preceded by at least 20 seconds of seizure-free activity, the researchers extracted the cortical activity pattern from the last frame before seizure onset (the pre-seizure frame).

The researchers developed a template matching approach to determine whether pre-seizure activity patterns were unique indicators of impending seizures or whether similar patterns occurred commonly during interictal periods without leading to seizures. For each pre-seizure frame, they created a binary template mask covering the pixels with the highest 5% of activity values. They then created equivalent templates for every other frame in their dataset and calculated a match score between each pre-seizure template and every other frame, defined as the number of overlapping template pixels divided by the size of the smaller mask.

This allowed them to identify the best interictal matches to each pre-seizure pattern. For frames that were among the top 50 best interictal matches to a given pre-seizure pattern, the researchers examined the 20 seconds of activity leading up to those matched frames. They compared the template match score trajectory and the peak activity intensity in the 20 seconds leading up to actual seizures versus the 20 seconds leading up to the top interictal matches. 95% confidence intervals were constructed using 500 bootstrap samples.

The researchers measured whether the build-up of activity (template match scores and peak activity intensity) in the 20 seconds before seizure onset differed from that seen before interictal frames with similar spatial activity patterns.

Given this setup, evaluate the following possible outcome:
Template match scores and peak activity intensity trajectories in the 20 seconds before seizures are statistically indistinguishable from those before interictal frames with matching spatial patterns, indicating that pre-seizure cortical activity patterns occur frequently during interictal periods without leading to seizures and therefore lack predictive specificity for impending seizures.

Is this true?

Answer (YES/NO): NO